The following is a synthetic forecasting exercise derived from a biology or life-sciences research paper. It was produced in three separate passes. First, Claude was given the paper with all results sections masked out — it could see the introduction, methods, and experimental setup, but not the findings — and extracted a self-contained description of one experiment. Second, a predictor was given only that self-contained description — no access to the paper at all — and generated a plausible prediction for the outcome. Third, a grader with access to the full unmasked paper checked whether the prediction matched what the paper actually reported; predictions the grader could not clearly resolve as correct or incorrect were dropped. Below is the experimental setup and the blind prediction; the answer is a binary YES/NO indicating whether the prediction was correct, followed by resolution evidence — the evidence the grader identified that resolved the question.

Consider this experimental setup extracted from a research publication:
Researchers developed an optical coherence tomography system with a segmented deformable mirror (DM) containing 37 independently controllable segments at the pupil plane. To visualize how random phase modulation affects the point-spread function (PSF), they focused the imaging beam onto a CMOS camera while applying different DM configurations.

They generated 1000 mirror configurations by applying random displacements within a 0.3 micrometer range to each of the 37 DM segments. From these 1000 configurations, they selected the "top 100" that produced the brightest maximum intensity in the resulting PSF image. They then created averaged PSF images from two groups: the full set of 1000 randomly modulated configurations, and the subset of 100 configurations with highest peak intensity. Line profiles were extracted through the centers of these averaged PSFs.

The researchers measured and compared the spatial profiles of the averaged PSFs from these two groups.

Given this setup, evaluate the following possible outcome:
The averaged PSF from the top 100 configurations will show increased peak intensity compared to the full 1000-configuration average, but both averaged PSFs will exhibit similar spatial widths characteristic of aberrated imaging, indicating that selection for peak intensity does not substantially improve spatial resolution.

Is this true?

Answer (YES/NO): NO